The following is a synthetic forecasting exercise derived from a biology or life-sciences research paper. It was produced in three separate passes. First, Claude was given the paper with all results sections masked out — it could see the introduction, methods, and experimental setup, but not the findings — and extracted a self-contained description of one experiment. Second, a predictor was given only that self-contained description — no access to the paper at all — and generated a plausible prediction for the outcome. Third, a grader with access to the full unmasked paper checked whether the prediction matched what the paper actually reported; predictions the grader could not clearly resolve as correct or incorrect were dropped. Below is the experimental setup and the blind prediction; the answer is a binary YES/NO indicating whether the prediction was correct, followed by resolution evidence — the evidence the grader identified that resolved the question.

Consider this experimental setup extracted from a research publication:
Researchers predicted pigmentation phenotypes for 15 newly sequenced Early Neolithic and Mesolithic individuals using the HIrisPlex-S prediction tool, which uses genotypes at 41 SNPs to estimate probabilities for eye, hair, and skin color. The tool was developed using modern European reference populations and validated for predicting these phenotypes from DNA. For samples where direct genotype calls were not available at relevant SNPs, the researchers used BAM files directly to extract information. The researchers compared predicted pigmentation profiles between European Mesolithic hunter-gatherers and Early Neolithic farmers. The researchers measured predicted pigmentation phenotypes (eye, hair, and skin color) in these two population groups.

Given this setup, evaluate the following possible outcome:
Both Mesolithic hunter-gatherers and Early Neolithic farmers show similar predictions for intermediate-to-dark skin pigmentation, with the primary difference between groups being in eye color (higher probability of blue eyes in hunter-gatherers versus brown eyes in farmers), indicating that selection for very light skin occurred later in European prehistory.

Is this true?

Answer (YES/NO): NO